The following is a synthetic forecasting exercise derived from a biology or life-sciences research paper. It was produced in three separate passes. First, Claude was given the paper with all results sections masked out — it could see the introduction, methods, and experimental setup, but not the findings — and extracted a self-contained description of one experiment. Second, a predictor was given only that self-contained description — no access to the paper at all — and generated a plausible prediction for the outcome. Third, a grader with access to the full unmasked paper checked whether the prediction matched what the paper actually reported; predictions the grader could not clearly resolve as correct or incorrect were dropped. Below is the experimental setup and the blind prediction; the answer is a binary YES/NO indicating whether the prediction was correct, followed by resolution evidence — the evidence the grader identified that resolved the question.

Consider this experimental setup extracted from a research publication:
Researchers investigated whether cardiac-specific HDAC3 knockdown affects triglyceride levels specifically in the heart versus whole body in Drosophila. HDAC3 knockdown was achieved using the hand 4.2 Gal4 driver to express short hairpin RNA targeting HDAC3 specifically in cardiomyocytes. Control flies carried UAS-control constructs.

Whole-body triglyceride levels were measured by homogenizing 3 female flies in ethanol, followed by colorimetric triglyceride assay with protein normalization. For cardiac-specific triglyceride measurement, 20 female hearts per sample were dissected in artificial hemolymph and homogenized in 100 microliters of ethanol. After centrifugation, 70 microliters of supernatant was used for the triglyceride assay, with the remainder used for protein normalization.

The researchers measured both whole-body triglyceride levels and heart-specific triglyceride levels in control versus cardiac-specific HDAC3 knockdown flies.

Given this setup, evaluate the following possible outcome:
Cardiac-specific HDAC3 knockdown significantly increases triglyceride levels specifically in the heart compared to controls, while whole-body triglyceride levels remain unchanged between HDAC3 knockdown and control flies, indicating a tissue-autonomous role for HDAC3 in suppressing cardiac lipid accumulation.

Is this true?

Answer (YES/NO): NO